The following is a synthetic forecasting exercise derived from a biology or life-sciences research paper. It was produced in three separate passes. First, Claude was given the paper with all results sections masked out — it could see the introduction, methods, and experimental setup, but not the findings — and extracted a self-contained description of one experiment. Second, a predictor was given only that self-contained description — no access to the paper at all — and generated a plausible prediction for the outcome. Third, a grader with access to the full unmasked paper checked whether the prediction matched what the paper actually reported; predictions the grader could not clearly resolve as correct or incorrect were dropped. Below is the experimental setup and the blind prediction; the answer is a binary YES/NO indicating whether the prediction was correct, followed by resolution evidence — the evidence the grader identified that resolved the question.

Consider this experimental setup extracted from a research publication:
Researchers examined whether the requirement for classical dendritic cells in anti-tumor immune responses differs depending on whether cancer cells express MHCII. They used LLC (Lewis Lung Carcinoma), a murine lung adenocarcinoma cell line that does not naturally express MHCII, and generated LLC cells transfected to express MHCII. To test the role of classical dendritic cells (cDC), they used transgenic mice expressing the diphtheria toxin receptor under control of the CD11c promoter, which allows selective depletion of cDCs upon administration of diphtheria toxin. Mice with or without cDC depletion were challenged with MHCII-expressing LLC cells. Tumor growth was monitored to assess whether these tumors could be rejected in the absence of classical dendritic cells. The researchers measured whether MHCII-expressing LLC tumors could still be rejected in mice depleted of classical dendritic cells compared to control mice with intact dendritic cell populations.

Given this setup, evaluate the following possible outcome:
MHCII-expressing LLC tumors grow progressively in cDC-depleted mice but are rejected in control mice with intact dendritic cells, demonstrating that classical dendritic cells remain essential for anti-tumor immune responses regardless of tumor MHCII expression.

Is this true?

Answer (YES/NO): NO